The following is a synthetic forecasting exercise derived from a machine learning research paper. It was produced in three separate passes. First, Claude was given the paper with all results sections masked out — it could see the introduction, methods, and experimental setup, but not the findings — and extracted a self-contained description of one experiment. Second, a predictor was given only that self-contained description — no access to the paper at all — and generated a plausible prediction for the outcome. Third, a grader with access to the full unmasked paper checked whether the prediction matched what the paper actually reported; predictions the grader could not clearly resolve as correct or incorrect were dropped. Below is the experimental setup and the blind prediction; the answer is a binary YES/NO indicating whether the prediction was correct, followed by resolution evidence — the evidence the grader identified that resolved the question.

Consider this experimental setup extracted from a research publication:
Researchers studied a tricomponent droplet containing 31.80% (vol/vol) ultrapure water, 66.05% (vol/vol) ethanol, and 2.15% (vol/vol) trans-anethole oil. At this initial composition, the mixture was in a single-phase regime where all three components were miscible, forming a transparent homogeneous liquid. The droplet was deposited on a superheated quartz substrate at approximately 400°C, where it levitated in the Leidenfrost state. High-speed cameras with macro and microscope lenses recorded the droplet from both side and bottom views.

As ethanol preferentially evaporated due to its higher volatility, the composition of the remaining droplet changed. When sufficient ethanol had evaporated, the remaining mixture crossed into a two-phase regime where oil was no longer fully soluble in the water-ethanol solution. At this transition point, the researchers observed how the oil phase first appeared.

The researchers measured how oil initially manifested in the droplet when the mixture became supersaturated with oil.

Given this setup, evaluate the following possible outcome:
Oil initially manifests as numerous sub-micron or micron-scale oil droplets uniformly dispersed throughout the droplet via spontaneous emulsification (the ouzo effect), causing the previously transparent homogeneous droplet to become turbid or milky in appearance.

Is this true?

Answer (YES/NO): NO